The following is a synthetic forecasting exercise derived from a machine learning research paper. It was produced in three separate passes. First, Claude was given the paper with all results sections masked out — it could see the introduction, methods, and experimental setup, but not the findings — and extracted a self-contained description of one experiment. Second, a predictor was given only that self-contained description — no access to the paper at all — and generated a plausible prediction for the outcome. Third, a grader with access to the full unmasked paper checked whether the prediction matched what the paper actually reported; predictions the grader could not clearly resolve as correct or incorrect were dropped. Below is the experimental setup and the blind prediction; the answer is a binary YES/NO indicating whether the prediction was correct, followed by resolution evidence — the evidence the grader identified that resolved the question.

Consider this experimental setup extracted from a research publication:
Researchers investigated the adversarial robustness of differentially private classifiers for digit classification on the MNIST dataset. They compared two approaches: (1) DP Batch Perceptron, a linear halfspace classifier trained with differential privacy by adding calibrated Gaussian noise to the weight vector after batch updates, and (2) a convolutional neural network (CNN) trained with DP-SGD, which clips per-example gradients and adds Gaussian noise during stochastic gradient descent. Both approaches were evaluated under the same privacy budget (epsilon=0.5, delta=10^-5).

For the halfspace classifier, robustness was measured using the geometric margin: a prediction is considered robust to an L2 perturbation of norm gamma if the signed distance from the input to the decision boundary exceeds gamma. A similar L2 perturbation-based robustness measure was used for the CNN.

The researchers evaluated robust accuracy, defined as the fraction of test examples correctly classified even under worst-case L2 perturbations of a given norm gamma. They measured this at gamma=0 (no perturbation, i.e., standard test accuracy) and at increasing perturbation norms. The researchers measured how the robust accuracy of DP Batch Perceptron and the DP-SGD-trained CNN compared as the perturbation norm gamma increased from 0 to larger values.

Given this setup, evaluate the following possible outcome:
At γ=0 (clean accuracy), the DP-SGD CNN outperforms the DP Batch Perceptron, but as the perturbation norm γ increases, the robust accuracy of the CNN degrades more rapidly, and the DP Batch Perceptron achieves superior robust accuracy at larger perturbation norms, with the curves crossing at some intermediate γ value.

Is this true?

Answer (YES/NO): NO